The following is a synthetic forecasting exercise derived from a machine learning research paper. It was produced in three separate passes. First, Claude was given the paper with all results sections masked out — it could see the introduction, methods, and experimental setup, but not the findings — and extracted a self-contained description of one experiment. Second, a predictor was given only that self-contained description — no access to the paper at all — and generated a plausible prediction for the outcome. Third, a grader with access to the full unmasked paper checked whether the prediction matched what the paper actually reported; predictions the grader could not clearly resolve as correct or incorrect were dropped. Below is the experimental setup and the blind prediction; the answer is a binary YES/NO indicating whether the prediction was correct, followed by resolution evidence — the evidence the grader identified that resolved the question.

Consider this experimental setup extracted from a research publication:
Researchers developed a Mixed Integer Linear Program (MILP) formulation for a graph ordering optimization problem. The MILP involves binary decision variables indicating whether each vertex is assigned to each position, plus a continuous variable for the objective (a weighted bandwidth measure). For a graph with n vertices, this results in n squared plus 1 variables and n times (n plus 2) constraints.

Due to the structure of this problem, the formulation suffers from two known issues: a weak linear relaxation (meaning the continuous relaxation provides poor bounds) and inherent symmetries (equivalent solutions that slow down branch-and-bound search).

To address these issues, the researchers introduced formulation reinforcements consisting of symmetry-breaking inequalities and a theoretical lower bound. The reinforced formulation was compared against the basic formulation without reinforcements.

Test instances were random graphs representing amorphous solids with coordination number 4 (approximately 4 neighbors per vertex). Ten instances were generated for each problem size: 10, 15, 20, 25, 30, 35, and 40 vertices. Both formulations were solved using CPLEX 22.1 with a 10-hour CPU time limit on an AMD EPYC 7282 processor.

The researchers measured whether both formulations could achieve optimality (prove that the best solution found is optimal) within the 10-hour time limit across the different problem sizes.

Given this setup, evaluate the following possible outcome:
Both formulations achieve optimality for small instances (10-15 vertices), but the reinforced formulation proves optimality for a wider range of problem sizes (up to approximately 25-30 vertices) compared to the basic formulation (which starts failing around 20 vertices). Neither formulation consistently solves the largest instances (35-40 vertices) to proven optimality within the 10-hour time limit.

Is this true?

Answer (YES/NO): NO